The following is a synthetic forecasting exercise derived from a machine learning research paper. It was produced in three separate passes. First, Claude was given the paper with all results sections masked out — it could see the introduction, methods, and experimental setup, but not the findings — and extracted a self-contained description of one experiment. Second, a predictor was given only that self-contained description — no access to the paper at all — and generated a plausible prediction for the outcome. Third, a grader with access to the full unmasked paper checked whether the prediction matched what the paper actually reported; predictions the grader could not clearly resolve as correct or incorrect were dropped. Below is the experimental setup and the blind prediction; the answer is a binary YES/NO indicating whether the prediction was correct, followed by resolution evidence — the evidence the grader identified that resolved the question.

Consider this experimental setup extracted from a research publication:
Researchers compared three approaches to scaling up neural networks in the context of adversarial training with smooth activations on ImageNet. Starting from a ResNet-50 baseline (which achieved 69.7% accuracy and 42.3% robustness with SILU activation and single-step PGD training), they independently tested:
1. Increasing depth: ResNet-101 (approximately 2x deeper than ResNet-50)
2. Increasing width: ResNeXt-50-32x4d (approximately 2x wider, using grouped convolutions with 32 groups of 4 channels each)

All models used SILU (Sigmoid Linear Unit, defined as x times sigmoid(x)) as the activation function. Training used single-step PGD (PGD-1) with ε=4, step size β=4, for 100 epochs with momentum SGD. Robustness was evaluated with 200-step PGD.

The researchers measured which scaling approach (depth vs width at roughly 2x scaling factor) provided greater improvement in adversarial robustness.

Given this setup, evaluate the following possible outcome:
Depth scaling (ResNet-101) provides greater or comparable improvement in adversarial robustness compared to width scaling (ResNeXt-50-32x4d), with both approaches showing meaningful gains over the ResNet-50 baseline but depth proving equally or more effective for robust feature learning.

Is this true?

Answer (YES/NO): NO